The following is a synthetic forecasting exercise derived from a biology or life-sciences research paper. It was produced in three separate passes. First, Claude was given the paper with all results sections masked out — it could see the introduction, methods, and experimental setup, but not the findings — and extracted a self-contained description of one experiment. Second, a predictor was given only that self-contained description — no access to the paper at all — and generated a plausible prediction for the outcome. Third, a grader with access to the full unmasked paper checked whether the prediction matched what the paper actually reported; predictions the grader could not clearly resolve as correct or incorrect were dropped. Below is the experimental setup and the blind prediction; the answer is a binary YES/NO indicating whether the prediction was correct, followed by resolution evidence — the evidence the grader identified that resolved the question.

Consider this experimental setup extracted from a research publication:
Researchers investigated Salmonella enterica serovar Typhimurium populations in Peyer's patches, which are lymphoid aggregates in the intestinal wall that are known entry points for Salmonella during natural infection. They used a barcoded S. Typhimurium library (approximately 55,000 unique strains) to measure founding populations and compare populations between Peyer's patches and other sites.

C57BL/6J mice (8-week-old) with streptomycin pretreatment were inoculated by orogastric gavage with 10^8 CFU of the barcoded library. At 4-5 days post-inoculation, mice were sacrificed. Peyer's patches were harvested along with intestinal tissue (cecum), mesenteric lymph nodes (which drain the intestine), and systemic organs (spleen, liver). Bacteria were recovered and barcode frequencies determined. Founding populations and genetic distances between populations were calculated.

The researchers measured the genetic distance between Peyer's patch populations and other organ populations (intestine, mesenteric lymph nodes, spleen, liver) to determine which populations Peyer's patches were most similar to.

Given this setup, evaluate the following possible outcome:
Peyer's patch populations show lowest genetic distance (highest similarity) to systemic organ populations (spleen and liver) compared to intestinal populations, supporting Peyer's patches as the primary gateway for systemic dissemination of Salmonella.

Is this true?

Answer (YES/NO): NO